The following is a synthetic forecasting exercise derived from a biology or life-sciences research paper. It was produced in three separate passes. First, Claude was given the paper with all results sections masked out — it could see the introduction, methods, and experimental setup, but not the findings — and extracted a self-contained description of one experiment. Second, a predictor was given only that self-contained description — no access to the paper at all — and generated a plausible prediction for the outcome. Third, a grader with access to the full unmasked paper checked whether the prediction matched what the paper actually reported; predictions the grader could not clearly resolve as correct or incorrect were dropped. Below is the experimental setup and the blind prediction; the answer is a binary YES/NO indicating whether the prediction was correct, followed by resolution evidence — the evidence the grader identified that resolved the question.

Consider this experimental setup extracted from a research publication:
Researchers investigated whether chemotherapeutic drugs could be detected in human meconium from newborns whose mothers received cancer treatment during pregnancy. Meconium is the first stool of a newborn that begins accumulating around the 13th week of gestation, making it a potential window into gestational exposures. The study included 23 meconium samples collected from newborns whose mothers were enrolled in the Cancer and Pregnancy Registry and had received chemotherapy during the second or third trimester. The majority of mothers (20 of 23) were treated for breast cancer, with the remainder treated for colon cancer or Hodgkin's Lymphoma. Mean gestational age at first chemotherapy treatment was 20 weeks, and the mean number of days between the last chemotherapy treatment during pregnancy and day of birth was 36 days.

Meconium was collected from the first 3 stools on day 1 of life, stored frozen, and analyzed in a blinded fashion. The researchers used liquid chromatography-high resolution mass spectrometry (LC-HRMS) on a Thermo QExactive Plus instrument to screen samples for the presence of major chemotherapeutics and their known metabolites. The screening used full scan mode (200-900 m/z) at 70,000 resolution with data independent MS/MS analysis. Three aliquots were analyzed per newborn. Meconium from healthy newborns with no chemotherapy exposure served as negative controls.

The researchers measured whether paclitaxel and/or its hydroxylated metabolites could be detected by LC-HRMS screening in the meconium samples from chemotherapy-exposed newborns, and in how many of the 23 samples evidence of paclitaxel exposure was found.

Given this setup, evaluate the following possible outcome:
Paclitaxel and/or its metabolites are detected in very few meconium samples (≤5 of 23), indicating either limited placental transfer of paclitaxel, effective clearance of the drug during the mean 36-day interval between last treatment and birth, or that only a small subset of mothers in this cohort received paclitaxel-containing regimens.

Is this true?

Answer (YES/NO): NO